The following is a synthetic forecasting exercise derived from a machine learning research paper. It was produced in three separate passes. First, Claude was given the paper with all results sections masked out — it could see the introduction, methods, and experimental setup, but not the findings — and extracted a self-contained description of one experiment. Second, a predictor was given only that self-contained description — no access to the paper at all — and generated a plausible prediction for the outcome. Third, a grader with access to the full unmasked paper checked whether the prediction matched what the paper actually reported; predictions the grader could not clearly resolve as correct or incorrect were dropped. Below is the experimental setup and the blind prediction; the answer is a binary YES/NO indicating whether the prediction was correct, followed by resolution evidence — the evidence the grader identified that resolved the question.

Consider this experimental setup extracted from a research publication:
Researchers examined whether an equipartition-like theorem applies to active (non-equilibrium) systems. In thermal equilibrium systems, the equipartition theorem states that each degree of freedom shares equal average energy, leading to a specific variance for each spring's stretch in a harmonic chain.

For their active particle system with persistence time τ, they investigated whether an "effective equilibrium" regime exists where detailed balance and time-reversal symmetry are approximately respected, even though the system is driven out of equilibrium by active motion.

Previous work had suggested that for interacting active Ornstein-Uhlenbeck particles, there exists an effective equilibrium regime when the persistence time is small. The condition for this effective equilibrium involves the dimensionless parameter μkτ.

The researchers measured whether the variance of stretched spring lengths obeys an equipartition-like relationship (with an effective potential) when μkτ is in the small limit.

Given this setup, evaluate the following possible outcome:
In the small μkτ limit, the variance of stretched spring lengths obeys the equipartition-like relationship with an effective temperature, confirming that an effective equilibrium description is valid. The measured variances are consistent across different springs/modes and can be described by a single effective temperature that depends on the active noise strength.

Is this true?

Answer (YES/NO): YES